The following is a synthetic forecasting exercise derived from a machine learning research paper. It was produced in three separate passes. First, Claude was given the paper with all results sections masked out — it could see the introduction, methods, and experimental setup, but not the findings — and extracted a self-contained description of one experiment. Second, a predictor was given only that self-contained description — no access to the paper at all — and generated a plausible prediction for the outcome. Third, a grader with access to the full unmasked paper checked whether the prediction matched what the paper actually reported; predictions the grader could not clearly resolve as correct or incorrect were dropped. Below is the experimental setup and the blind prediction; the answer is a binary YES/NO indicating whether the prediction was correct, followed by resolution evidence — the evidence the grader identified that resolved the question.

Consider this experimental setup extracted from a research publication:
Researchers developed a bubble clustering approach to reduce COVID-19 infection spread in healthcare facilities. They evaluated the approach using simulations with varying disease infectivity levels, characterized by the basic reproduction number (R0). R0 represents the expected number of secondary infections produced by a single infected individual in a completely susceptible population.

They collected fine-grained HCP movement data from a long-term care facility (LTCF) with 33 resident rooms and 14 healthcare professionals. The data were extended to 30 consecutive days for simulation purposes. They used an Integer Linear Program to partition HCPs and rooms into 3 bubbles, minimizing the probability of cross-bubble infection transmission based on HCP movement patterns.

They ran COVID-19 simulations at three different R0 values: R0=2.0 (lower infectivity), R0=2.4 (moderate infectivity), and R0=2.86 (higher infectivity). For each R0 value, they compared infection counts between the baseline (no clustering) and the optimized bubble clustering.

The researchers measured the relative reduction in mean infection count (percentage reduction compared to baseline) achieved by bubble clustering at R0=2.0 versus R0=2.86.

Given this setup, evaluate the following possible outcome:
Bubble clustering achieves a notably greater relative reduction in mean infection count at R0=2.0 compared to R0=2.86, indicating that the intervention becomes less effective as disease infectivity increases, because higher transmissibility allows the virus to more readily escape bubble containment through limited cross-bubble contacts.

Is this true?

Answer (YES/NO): NO